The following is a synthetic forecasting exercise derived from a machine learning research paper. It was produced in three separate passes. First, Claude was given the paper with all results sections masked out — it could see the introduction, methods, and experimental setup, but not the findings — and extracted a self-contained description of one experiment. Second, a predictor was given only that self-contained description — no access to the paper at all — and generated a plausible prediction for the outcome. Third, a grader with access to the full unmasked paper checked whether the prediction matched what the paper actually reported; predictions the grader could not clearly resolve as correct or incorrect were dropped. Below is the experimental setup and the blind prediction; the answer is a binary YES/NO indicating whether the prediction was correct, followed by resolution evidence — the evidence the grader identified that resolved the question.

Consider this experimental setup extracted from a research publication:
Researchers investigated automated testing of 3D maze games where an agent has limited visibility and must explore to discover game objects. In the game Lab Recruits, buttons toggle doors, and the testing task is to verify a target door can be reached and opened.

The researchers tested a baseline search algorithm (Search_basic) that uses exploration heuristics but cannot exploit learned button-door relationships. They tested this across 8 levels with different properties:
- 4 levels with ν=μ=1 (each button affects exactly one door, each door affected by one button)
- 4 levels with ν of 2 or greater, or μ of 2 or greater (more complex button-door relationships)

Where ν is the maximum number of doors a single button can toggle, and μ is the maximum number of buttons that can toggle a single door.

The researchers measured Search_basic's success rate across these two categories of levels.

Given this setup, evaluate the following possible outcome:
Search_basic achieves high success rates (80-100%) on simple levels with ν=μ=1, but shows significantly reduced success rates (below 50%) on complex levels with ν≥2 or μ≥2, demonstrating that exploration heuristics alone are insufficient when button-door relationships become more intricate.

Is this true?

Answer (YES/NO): NO